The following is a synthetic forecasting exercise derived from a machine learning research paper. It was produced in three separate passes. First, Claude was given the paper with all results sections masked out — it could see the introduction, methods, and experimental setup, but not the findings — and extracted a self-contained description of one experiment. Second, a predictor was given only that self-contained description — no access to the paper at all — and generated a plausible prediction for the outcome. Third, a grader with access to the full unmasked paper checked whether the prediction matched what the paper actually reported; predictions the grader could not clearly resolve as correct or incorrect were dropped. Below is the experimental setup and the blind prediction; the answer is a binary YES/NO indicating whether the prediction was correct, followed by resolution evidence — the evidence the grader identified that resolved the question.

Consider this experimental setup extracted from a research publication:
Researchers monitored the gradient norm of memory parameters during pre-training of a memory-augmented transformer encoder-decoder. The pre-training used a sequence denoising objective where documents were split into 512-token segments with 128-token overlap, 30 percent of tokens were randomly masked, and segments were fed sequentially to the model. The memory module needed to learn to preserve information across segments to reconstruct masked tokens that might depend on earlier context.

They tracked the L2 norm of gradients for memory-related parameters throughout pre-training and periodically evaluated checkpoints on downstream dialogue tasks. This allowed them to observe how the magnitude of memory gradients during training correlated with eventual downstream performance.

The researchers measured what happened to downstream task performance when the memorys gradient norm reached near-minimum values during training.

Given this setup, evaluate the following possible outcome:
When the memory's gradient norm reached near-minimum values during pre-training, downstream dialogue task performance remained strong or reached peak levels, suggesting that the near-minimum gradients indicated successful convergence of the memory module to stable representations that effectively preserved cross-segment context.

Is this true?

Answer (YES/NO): NO